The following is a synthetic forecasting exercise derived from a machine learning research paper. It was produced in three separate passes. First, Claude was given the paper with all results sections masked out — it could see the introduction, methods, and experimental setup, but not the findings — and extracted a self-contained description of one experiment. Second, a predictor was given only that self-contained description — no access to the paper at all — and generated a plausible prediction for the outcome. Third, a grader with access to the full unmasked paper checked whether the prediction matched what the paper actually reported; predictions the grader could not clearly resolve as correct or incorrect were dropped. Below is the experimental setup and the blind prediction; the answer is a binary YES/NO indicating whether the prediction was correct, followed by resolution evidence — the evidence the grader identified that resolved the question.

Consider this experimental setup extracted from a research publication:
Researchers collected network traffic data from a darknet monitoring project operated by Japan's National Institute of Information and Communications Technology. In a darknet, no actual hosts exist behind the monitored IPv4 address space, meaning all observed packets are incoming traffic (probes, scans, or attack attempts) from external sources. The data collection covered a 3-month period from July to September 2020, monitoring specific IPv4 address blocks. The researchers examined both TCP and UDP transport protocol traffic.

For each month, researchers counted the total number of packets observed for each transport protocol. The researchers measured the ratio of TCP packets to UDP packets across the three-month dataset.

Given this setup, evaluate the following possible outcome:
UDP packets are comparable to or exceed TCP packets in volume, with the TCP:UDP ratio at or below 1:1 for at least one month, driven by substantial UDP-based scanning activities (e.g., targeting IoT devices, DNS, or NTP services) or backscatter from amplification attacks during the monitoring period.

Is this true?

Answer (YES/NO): NO